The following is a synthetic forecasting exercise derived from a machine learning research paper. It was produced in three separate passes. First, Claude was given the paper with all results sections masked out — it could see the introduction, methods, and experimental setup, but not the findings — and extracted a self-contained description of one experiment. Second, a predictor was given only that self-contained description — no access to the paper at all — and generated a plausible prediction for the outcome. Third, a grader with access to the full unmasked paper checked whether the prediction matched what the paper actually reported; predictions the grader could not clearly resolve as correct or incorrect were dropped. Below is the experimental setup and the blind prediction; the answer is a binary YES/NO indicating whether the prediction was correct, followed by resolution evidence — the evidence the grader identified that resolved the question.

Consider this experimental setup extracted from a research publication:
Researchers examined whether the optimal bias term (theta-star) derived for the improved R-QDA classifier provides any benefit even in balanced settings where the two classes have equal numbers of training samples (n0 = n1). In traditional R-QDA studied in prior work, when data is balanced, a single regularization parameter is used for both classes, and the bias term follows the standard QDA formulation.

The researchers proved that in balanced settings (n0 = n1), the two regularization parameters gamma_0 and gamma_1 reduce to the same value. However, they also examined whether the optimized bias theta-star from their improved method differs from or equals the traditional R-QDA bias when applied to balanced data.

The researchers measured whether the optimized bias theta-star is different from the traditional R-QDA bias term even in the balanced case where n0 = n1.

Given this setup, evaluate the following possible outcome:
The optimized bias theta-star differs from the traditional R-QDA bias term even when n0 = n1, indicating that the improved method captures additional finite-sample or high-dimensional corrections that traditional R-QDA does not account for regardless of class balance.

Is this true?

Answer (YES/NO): YES